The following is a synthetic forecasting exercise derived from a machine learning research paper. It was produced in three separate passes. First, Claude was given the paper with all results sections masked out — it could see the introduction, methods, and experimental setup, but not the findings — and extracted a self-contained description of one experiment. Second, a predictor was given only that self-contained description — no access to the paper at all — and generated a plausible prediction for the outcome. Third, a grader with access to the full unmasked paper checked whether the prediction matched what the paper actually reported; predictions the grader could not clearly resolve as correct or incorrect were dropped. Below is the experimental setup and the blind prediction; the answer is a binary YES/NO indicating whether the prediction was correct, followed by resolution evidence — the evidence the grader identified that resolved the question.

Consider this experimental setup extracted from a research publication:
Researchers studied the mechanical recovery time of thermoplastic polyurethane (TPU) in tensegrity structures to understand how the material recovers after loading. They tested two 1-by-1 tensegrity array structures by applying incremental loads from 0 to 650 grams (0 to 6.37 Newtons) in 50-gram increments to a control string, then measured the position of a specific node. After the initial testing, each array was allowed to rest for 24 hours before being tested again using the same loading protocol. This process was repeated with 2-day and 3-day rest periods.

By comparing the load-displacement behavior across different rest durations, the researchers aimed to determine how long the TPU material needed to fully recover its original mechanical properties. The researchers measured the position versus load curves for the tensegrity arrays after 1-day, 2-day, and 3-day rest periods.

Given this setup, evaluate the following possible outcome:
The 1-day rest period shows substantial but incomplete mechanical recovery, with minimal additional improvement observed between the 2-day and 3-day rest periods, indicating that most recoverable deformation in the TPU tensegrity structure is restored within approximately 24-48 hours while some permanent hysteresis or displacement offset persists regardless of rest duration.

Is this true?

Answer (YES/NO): NO